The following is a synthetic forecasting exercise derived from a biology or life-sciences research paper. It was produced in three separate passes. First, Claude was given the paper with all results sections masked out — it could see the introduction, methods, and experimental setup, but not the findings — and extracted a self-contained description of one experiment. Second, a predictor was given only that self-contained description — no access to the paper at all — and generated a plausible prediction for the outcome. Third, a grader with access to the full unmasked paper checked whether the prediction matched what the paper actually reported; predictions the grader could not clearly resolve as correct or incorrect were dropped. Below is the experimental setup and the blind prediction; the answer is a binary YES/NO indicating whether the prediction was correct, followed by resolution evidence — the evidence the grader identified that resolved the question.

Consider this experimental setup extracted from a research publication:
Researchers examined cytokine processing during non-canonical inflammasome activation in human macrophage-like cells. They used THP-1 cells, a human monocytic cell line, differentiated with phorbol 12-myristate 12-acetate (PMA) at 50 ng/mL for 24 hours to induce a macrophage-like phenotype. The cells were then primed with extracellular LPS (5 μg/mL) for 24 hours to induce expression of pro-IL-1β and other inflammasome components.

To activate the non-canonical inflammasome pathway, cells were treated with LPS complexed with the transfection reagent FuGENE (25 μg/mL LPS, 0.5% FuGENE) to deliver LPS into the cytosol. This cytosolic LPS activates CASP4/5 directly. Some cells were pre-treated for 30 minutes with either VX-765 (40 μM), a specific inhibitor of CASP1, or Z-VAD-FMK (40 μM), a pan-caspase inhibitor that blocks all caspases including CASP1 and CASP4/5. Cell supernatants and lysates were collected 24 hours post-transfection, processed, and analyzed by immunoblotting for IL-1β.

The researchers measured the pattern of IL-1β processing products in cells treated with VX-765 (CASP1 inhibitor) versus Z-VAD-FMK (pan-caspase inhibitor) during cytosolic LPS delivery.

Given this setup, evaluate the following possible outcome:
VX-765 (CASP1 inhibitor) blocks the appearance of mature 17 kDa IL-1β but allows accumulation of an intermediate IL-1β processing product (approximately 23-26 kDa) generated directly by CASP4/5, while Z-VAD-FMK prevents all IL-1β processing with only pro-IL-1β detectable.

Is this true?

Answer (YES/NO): NO